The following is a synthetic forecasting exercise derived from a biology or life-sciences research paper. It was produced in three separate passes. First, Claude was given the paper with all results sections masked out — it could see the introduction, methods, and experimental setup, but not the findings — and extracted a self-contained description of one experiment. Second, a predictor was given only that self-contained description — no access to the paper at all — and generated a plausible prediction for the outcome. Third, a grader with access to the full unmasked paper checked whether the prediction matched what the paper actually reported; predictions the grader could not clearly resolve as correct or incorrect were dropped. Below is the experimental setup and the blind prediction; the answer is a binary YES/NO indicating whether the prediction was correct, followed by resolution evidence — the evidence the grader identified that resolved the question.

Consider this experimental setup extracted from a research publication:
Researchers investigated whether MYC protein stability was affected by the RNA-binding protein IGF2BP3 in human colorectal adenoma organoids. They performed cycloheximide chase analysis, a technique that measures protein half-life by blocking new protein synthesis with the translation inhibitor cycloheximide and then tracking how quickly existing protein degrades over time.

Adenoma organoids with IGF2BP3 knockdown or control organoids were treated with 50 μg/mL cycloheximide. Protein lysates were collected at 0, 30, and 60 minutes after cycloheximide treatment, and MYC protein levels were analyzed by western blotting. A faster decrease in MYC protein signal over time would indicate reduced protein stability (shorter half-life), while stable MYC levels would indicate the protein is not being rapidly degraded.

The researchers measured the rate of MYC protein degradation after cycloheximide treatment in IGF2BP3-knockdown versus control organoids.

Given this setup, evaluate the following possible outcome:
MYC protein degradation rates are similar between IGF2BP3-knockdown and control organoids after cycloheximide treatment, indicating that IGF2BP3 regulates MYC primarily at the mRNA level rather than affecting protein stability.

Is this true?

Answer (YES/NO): YES